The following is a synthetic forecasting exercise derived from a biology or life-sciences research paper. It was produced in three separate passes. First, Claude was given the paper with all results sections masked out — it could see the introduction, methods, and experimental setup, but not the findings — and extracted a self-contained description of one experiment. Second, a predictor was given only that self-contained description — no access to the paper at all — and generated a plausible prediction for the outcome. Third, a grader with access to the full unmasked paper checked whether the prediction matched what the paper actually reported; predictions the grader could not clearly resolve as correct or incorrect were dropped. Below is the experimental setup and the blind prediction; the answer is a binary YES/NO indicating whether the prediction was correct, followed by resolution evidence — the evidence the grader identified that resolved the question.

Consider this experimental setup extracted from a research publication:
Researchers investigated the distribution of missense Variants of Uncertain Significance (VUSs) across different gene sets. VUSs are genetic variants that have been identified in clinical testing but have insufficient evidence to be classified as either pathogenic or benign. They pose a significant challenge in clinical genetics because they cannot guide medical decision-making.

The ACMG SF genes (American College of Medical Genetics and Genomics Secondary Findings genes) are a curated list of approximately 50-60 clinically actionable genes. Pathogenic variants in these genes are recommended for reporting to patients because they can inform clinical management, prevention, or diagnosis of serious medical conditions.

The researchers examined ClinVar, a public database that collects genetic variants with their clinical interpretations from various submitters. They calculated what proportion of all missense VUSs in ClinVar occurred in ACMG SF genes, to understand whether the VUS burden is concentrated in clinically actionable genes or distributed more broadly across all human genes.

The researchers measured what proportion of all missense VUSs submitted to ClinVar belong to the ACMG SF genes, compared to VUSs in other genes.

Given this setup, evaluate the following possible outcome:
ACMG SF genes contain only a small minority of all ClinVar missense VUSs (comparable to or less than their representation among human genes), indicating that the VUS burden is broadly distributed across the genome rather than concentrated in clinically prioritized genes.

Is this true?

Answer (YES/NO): NO